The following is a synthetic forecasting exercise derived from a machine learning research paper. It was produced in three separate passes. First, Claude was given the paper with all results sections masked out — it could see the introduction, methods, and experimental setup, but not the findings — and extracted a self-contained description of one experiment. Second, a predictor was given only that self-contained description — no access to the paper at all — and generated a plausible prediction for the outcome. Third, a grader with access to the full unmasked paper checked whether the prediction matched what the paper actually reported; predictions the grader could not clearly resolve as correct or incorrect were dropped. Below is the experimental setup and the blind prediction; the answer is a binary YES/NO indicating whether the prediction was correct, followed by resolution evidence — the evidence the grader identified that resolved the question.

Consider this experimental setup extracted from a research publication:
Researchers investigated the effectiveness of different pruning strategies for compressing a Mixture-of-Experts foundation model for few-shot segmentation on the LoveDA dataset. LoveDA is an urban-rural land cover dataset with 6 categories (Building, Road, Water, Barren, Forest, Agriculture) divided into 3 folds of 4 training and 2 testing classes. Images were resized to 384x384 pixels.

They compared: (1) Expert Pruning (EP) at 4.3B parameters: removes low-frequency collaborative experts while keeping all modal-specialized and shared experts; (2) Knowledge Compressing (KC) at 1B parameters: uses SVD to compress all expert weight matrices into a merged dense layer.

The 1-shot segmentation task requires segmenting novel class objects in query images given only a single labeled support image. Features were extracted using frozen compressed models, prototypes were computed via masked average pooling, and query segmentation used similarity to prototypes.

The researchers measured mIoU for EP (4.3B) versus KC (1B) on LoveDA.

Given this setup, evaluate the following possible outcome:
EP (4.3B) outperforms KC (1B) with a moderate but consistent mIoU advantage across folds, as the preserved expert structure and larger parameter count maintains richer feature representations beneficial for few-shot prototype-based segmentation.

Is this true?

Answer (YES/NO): YES